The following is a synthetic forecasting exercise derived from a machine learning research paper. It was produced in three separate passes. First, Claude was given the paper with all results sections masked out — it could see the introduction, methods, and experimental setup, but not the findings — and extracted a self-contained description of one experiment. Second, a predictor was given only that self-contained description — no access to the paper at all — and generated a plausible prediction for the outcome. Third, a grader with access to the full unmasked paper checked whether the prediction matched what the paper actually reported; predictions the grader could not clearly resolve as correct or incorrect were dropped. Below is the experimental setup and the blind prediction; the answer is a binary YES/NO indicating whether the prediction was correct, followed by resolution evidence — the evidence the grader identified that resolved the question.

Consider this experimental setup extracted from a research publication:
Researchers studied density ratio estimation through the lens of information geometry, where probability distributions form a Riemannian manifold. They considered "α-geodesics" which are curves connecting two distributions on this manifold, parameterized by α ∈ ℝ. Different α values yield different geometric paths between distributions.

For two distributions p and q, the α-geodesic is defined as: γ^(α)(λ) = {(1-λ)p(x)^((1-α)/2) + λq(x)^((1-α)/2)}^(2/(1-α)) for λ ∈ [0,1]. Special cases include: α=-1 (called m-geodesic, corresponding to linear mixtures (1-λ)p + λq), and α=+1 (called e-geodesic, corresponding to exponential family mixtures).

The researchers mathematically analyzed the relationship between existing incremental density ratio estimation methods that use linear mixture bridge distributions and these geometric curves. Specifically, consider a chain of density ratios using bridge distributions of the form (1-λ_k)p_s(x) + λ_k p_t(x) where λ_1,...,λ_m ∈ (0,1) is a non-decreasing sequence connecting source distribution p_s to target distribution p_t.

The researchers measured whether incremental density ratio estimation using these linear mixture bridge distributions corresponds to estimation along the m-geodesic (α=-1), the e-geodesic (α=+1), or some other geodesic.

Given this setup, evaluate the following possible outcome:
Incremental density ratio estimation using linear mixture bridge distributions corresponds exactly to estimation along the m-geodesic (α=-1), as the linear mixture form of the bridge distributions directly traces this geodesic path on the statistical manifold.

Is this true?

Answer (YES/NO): YES